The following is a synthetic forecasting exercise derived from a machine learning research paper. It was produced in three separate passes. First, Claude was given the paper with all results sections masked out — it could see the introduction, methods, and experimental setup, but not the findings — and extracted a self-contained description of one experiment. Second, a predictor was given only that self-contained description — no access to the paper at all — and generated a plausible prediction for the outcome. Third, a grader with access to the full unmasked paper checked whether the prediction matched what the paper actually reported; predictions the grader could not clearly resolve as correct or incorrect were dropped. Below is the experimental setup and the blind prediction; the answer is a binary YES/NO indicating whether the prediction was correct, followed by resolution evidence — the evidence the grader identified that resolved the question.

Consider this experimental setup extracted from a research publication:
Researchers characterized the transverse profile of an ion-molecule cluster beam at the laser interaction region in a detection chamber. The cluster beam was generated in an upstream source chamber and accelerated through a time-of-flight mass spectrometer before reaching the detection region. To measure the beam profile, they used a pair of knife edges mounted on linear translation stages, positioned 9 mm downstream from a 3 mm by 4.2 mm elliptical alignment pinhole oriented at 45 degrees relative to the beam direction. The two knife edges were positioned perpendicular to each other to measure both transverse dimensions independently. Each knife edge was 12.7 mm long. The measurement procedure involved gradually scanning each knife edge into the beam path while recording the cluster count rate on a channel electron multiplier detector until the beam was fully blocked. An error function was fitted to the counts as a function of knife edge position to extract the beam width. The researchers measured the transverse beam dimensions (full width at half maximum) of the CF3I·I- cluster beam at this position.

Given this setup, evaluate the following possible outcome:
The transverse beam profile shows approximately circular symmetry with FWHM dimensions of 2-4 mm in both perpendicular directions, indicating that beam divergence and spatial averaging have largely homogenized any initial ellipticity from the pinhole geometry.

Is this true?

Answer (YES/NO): NO